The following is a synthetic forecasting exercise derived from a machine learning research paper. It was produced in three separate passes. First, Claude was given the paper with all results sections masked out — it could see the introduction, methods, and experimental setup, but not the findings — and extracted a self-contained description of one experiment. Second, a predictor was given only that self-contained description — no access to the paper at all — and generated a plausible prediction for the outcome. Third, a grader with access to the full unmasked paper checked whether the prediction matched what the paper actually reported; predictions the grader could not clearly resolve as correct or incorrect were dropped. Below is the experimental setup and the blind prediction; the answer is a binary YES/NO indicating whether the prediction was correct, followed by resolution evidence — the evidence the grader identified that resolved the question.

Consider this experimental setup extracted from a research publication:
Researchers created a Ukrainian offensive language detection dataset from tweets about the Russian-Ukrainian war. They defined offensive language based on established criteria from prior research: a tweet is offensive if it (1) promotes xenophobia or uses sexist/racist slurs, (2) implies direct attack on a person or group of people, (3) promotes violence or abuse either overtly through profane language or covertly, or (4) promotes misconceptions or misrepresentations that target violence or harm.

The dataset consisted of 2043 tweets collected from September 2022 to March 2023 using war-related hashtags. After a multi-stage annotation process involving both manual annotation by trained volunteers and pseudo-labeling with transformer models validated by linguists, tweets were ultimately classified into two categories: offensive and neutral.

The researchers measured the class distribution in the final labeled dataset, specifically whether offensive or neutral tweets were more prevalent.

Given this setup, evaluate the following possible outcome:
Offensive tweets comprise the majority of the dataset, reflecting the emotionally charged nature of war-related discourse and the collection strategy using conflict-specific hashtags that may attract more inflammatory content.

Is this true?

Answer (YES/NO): NO